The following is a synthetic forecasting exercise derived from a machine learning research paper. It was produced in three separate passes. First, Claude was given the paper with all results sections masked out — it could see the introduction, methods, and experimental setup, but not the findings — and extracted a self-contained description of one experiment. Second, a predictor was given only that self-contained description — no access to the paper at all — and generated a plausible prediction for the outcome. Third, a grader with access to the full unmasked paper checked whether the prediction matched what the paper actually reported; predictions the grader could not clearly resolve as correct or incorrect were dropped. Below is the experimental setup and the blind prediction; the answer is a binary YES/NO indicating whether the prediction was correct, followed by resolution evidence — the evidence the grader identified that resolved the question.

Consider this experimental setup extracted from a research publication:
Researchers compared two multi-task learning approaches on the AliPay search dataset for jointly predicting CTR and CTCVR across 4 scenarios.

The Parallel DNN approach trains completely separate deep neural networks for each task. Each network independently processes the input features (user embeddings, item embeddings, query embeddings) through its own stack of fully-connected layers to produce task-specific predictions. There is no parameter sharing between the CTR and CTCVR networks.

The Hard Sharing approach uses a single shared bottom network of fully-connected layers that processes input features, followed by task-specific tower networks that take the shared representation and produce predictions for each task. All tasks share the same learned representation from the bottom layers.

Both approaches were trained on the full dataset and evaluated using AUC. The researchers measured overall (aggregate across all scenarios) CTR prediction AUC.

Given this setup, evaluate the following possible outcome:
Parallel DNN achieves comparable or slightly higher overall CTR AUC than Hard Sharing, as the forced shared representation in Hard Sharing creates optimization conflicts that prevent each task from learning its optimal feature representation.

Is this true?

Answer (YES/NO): YES